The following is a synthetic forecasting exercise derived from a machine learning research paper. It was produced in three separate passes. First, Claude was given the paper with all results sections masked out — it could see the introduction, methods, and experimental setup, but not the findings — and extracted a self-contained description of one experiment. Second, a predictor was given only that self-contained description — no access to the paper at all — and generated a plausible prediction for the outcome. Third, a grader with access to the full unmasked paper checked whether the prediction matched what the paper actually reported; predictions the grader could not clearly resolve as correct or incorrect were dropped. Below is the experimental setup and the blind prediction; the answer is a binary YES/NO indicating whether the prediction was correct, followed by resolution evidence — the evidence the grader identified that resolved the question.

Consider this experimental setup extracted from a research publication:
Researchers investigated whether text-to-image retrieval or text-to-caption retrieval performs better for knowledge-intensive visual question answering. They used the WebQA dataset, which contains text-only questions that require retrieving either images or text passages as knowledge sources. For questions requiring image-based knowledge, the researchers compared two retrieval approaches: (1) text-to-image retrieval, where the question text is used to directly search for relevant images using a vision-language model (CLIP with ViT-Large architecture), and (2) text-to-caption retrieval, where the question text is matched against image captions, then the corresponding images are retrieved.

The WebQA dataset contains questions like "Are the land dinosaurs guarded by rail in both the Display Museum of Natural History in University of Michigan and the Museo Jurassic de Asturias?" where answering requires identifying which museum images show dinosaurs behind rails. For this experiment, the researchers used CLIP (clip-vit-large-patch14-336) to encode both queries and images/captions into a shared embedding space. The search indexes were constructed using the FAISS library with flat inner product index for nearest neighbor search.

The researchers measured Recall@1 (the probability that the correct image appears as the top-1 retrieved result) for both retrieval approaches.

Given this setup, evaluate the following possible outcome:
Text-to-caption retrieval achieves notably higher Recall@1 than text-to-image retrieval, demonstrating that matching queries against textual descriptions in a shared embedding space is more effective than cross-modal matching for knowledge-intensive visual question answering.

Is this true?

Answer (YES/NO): YES